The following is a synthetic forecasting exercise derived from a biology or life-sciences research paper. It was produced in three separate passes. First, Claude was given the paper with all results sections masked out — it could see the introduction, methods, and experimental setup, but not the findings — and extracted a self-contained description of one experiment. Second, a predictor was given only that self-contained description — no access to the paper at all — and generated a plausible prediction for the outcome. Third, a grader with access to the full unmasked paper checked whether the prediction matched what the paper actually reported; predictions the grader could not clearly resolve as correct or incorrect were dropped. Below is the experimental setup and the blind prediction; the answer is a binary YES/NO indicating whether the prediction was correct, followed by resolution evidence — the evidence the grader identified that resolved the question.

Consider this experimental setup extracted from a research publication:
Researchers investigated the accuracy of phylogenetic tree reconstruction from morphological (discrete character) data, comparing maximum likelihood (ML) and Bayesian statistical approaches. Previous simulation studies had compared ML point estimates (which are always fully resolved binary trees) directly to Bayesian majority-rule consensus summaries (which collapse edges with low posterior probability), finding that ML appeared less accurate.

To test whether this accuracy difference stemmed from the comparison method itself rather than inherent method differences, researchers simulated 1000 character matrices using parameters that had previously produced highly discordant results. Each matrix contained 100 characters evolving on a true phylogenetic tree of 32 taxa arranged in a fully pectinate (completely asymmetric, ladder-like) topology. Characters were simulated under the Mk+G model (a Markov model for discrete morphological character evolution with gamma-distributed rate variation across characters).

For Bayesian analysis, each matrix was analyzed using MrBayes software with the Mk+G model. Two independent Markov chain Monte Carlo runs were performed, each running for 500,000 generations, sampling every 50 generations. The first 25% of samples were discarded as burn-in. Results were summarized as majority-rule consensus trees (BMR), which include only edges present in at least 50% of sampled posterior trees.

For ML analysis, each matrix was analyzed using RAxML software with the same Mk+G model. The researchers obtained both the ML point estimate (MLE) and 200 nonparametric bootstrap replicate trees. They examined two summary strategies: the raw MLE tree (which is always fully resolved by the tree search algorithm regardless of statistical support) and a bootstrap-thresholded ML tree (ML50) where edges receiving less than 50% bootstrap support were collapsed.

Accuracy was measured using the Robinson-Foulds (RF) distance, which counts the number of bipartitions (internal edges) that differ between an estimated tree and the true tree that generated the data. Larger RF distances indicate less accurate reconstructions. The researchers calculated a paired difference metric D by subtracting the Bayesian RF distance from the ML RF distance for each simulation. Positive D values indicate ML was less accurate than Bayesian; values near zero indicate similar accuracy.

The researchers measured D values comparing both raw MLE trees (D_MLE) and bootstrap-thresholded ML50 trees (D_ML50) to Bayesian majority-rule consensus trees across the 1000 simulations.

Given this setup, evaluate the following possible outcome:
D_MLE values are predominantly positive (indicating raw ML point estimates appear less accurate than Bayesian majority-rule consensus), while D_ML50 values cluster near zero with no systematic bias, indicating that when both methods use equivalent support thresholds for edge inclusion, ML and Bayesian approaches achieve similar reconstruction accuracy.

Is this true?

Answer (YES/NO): YES